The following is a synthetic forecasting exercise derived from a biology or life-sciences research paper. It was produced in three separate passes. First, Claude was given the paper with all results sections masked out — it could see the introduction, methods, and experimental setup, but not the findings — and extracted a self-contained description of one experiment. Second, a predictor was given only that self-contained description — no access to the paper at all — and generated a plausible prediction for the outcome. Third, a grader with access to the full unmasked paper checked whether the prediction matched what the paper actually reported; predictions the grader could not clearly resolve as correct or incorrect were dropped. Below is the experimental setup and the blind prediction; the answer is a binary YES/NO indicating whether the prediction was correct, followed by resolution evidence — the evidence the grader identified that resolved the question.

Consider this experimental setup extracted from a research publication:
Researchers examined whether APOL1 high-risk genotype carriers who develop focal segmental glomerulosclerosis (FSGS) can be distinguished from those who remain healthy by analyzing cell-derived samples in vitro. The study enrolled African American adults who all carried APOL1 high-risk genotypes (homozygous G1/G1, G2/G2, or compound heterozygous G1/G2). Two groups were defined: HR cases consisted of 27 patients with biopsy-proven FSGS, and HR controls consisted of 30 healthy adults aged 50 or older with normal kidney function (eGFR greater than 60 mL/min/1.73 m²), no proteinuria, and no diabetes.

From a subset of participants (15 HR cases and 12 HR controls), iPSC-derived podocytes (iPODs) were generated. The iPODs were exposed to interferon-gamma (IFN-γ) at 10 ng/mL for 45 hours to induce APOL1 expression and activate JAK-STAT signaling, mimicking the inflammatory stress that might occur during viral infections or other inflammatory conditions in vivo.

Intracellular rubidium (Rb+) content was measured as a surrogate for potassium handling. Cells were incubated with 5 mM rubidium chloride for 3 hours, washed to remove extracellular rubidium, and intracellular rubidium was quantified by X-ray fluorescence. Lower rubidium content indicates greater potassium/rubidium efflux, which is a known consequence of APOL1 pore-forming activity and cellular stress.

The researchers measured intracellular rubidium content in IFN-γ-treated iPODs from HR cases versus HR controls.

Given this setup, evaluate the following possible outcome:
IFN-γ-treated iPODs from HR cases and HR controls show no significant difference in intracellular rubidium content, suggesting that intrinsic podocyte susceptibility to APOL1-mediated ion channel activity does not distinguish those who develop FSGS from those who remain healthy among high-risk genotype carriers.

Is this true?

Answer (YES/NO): NO